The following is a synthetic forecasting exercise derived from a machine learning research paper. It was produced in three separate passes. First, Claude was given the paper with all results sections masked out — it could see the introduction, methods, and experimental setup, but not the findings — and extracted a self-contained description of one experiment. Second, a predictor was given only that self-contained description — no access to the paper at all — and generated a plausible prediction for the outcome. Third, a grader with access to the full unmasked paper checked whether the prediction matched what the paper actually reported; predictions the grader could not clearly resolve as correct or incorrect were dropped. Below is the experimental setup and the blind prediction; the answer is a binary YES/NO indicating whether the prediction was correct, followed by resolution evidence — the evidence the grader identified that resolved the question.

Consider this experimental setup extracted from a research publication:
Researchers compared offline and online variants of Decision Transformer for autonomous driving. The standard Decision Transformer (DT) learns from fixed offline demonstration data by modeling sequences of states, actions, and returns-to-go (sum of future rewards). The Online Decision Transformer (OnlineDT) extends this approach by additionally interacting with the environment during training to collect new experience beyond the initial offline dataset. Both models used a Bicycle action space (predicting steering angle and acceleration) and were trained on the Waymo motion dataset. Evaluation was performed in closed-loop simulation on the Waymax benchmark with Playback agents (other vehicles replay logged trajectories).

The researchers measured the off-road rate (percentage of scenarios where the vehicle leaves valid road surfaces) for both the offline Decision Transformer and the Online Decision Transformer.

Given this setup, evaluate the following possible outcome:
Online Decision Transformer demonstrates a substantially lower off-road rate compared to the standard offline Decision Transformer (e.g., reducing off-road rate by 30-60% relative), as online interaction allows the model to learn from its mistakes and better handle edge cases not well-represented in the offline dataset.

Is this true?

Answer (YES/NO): YES